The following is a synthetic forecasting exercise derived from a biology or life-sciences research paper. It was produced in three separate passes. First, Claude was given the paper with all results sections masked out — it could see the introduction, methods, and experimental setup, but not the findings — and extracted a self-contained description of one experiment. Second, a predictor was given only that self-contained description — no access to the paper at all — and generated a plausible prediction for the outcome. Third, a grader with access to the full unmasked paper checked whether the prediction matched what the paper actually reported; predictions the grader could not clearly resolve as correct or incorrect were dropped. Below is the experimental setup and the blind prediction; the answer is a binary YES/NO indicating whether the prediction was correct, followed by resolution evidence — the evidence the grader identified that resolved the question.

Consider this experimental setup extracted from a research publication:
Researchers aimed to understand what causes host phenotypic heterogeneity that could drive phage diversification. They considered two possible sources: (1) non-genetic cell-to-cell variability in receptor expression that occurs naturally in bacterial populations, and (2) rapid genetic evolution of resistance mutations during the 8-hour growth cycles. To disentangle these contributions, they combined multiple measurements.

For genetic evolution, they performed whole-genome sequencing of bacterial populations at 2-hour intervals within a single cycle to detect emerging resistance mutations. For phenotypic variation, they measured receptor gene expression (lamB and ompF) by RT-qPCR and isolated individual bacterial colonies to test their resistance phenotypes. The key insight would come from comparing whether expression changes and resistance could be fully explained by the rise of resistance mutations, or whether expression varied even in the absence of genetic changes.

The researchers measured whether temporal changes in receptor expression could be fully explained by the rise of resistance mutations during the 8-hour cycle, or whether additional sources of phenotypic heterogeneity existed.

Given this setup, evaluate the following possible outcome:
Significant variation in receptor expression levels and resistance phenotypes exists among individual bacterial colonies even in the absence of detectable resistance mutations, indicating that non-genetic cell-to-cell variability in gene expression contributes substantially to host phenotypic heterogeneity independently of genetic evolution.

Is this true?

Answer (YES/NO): NO